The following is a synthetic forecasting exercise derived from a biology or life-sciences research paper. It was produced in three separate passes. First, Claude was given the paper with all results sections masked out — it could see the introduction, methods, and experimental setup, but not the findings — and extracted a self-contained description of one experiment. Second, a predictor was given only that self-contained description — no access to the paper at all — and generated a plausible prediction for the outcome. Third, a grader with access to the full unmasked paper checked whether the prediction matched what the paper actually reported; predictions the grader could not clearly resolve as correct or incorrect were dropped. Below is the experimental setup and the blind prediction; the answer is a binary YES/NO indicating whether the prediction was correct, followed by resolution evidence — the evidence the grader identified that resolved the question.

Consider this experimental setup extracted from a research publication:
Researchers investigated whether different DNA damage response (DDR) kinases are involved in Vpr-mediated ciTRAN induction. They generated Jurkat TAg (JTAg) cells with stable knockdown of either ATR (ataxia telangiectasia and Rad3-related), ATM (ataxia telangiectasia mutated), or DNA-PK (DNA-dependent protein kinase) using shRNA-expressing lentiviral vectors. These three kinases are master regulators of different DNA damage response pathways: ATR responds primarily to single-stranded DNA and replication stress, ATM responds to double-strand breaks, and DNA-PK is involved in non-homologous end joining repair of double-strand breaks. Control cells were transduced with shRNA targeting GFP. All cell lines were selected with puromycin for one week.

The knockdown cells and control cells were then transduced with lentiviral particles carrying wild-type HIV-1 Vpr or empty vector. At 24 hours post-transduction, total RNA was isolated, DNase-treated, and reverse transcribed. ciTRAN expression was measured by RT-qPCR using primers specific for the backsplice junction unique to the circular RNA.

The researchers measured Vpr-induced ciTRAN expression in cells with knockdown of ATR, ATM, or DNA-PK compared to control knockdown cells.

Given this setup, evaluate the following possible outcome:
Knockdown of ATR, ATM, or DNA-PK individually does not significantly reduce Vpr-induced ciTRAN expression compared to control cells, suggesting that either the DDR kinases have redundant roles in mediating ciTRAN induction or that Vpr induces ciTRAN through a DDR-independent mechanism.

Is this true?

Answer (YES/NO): YES